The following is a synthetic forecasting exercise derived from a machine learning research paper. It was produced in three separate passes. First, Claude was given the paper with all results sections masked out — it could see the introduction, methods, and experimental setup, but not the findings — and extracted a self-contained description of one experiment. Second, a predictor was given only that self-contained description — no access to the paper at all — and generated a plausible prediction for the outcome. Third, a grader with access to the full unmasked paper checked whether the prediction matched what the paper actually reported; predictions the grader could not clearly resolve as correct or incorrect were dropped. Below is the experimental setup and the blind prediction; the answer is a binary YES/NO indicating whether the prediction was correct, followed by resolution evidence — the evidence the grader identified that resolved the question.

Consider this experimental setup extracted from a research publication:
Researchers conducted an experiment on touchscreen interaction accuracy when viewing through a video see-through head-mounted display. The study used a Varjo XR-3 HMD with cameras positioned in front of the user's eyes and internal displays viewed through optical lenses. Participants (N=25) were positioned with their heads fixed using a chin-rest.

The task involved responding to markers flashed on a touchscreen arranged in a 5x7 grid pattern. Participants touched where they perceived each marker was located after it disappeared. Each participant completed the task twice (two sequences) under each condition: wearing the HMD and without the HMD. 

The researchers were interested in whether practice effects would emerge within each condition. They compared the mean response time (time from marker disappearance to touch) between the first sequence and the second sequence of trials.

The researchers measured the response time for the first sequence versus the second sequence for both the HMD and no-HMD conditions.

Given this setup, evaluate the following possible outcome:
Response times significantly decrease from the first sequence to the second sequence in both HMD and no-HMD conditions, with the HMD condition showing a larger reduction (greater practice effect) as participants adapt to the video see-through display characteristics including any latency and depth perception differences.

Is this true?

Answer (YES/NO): YES